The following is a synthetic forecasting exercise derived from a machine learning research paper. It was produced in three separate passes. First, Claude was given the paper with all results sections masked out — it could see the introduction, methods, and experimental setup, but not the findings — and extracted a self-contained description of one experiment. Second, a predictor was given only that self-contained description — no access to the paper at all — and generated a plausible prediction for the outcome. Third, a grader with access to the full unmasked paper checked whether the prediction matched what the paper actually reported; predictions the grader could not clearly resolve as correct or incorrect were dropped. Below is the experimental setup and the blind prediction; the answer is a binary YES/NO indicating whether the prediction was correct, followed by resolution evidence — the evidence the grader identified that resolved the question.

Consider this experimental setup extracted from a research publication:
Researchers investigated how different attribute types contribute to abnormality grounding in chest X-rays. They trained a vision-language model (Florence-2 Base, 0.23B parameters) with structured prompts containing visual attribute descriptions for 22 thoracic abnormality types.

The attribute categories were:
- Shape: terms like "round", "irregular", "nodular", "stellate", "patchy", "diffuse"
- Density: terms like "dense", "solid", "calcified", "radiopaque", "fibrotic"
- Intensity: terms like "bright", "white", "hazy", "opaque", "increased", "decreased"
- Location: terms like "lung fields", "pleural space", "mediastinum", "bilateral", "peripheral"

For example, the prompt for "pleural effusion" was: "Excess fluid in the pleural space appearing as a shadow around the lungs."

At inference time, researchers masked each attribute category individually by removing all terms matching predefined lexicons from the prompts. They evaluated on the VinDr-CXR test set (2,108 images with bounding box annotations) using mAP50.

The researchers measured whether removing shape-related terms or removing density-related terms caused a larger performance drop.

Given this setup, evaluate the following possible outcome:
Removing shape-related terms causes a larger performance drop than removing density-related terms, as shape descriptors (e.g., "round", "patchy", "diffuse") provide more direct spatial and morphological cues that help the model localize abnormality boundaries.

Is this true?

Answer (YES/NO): NO